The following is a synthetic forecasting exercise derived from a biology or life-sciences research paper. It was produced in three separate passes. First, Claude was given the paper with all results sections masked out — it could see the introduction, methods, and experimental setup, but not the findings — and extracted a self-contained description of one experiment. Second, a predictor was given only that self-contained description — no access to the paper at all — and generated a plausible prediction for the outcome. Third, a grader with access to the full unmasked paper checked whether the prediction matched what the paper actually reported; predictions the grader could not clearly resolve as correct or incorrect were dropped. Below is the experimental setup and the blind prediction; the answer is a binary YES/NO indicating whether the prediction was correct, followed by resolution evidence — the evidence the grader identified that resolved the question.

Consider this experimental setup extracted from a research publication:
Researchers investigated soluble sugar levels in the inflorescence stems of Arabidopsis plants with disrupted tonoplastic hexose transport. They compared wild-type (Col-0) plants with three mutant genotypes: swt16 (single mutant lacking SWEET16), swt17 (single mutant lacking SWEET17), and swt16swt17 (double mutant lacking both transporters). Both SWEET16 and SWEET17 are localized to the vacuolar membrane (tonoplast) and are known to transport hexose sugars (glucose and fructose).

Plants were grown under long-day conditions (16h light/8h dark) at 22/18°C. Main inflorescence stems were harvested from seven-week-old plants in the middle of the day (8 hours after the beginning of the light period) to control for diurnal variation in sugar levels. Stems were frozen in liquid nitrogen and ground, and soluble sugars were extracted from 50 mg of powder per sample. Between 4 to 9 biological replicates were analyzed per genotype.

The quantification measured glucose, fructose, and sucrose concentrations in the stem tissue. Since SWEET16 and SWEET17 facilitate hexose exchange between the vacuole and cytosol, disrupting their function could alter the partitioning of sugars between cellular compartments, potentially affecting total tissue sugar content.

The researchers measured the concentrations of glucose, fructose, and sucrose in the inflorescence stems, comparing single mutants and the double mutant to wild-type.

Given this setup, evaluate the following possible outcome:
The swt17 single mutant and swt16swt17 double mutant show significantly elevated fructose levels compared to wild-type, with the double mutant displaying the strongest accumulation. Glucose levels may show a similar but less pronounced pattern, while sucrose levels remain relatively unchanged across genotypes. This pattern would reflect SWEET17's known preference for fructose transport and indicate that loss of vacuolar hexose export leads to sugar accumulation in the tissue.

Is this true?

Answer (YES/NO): YES